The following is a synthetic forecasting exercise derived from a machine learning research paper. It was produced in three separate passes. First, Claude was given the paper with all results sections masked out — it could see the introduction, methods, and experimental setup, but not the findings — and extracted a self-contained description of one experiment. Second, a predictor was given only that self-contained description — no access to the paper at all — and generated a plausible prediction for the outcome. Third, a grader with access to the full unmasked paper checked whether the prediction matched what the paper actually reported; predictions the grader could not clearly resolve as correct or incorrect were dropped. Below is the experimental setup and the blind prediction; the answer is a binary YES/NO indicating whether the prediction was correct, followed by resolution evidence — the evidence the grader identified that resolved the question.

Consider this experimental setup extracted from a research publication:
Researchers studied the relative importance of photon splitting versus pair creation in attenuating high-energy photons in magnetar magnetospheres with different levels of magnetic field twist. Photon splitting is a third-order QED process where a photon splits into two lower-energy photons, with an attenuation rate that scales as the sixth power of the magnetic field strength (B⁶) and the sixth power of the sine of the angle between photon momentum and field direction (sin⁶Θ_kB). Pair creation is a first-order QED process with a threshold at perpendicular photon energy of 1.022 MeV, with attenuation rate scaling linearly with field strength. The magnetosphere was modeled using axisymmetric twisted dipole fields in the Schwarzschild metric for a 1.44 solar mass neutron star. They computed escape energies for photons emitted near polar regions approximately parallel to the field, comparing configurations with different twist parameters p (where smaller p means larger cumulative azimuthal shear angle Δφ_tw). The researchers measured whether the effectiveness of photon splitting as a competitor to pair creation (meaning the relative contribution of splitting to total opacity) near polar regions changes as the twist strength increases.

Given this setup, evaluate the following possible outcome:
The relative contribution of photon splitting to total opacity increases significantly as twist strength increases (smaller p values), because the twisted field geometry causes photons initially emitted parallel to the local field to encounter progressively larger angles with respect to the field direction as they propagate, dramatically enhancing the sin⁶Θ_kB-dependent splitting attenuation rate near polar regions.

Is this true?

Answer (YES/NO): NO